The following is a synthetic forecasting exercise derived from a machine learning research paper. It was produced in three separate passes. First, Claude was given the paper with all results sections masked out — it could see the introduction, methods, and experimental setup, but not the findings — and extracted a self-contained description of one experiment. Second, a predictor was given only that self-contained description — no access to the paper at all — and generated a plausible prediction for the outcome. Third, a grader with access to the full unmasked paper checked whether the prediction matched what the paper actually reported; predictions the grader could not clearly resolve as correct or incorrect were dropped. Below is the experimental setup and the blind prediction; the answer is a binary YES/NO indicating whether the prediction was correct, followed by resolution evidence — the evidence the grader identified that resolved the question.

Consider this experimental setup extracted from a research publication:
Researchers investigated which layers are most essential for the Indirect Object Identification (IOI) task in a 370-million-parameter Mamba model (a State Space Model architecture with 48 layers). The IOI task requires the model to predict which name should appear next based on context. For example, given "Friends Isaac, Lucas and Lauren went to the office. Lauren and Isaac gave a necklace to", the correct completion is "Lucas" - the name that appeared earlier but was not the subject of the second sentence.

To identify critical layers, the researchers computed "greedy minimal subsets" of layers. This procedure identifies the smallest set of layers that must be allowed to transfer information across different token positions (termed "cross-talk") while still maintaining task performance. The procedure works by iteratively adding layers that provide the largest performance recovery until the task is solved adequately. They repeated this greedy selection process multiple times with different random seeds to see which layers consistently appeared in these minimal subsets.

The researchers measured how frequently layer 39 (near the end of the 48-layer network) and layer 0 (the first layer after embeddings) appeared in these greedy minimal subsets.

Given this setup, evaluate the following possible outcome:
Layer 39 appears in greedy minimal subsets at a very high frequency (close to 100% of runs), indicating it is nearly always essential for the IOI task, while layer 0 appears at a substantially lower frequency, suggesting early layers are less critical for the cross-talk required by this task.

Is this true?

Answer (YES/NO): YES